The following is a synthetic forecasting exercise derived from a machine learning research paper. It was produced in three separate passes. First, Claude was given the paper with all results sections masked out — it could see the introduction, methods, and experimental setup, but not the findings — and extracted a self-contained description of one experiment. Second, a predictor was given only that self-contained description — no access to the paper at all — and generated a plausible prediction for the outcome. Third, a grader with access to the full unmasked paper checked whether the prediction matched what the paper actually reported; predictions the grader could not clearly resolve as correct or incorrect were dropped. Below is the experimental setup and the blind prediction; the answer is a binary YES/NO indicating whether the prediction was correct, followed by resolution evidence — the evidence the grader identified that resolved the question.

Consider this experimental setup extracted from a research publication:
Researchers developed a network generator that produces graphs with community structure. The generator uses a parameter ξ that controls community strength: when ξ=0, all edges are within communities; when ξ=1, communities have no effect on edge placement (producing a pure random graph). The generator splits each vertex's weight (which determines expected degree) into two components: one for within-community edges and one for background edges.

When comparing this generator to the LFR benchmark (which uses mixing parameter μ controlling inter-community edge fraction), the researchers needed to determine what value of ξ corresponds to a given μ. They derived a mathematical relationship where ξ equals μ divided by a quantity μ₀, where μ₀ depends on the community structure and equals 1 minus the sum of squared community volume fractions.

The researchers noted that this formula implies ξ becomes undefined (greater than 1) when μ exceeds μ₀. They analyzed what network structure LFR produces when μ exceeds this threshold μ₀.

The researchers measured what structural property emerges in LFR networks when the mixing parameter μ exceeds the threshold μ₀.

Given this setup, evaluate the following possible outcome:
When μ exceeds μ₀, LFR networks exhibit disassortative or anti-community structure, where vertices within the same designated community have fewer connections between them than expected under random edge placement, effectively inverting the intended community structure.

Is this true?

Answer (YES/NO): YES